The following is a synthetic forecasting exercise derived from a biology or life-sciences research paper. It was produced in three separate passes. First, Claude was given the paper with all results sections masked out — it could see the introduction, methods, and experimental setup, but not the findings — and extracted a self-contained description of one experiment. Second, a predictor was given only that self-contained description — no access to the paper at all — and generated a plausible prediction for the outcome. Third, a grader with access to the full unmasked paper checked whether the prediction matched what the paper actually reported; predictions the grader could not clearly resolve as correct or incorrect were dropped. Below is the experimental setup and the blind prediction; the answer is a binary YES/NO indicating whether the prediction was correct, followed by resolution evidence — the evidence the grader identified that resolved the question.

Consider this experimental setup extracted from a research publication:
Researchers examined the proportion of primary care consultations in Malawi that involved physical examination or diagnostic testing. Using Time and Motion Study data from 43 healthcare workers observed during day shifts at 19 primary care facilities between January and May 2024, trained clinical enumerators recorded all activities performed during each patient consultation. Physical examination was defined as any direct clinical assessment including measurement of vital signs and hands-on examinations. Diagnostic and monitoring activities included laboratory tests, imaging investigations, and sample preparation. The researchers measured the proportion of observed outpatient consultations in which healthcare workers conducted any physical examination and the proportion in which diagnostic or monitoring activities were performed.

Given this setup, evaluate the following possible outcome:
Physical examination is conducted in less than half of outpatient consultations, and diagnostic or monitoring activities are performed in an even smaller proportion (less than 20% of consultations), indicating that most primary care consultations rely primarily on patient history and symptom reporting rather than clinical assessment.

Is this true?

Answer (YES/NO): YES